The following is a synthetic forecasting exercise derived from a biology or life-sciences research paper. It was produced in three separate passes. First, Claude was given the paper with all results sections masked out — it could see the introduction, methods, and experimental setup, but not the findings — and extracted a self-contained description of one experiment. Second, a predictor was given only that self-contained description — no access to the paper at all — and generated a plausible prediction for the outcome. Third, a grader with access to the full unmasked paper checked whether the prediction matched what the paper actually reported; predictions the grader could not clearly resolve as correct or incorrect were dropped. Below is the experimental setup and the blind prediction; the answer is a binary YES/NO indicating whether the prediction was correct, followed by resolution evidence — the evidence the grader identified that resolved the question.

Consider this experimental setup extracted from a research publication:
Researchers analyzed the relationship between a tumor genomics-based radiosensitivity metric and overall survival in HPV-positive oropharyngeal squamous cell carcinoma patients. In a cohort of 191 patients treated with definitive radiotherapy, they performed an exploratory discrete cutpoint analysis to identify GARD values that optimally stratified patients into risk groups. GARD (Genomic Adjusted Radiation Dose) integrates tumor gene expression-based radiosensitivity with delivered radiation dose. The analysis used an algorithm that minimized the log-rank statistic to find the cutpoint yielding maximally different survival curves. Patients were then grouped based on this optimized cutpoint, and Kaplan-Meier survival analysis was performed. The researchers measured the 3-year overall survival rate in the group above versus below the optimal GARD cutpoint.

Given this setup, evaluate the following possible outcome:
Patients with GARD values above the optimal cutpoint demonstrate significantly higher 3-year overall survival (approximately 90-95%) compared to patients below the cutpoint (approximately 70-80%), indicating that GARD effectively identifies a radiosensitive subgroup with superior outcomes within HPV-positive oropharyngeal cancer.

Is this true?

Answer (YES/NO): NO